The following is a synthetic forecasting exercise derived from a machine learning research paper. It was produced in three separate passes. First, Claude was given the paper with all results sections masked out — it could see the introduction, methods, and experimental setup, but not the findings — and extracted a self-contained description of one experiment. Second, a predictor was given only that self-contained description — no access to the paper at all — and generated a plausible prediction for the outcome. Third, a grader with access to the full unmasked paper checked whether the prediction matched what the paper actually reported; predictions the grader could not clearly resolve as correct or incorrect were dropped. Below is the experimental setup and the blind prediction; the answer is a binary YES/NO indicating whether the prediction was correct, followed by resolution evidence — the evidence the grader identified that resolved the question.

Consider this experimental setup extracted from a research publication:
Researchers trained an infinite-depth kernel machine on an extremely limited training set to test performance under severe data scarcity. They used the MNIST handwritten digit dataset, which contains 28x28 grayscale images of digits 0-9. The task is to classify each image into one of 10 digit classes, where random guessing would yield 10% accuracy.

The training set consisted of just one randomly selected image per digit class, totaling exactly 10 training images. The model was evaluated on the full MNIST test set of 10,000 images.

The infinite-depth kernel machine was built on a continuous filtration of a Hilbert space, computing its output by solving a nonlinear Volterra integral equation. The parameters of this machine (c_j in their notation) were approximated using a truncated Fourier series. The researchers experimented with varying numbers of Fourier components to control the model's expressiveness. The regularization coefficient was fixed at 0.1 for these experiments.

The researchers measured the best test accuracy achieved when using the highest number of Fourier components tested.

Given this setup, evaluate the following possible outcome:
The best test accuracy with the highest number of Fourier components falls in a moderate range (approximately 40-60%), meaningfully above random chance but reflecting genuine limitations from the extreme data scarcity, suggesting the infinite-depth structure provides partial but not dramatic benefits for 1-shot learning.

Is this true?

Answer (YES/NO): YES